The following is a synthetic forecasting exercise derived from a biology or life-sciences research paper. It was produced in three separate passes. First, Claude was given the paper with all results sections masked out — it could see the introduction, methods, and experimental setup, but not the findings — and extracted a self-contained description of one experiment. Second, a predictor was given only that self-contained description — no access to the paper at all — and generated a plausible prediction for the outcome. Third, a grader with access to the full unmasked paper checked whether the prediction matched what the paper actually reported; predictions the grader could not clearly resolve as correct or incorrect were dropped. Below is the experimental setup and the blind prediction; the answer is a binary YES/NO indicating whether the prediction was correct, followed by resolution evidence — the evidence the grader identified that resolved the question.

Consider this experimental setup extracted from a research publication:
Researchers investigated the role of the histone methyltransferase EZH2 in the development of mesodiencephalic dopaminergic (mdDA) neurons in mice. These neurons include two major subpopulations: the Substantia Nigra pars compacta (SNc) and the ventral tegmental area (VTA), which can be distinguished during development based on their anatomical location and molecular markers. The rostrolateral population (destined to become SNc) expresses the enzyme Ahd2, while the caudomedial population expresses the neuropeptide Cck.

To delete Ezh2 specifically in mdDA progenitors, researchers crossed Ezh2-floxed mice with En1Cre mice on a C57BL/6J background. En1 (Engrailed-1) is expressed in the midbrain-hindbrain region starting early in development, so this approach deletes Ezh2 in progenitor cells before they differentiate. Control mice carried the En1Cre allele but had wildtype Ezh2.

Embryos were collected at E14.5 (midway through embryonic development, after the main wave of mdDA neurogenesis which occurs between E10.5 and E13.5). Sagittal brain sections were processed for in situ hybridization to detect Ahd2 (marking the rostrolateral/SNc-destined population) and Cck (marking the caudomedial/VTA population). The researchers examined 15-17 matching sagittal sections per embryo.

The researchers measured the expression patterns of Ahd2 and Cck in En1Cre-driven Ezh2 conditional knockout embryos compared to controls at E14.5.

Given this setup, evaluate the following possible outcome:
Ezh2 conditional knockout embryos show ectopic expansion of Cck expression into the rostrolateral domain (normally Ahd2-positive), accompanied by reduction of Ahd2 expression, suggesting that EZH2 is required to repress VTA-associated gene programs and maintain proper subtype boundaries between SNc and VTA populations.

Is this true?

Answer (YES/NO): YES